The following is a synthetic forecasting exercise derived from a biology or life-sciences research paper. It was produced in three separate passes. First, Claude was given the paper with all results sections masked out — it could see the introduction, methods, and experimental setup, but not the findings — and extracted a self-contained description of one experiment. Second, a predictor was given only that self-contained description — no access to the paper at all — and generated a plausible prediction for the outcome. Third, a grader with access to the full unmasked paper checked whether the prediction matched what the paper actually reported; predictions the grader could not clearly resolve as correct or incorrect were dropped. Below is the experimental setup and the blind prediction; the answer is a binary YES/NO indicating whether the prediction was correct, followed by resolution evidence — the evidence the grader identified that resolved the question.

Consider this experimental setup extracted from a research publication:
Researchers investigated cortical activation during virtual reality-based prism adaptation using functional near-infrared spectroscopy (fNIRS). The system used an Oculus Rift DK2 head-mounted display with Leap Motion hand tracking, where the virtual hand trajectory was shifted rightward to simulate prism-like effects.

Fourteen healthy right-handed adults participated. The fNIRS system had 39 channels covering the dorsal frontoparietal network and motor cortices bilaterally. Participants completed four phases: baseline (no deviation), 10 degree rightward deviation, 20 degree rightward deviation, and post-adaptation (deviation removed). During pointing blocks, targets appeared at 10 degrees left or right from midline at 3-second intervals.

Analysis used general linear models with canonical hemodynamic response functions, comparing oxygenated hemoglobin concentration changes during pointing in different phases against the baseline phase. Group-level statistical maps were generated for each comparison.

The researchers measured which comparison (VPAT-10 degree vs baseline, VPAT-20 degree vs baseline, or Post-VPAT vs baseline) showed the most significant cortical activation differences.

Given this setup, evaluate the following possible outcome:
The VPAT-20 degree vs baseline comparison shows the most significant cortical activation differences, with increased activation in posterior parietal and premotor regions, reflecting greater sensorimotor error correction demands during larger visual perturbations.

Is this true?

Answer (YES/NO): NO